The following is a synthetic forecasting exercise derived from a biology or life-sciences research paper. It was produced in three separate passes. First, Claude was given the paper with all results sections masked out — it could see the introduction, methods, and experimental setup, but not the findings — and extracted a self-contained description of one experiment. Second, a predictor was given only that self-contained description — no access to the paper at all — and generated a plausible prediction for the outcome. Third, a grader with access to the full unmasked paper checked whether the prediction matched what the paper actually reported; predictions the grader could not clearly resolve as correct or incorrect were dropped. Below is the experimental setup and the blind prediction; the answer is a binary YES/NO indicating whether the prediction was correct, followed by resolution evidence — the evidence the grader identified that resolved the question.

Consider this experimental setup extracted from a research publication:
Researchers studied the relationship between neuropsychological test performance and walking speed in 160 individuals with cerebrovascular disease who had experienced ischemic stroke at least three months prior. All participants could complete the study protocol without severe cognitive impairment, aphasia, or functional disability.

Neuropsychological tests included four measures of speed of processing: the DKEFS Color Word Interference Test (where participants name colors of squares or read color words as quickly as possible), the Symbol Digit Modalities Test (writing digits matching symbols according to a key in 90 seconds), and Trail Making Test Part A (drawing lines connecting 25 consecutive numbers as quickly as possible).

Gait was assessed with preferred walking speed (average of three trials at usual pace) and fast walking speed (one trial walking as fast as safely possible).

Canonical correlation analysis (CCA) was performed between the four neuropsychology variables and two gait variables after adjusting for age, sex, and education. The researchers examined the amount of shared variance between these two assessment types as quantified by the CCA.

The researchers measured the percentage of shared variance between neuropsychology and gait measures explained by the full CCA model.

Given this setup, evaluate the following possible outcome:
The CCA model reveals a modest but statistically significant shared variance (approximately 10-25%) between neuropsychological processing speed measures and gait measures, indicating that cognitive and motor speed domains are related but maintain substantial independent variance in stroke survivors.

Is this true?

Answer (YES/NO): YES